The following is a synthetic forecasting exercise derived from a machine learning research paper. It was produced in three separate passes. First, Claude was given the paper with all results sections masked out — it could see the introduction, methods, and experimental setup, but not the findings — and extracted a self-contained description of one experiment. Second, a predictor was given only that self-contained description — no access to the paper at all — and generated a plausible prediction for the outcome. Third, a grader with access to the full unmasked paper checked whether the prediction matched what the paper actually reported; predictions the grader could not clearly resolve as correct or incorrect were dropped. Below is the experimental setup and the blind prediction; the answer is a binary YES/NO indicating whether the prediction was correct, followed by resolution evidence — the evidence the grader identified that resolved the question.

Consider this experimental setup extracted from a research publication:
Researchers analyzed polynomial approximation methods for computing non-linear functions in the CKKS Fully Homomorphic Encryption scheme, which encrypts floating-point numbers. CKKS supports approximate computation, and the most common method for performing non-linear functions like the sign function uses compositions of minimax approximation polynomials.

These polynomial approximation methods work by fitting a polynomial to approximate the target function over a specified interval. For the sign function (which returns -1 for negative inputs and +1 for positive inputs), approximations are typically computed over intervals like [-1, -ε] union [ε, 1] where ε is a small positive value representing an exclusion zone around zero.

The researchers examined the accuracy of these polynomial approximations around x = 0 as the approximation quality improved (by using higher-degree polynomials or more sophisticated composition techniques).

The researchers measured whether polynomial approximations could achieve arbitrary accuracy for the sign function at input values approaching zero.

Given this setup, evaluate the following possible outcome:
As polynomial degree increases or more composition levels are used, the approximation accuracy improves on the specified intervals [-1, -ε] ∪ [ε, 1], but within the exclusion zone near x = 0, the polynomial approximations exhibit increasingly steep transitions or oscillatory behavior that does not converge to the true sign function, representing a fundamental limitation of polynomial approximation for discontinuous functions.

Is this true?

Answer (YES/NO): NO